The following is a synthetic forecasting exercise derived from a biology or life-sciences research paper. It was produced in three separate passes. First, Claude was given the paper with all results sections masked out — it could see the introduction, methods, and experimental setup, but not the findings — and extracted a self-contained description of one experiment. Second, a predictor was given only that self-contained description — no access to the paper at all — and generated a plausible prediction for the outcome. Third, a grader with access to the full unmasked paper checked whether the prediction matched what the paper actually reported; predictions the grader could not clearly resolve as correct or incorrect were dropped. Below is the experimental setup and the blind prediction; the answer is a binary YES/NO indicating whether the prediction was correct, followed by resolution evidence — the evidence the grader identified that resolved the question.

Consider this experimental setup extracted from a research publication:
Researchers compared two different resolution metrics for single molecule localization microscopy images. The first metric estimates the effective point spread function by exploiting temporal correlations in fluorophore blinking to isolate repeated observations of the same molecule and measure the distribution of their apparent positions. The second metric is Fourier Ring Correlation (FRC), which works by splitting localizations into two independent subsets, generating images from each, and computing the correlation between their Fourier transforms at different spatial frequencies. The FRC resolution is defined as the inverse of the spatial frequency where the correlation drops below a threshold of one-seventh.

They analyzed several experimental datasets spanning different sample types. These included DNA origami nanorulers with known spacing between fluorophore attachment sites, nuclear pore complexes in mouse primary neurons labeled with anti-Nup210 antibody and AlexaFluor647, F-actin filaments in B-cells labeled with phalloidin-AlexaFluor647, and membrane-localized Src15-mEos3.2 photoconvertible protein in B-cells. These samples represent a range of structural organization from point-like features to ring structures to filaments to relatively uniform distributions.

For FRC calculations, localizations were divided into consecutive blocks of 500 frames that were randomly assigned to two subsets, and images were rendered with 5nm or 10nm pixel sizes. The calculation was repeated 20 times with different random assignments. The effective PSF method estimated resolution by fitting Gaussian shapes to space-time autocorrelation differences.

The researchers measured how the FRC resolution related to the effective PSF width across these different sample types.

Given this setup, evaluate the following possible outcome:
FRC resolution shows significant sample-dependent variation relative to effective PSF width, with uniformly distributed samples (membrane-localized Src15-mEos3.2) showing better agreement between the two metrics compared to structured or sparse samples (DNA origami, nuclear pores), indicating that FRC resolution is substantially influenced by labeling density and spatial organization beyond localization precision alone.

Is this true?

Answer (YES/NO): NO